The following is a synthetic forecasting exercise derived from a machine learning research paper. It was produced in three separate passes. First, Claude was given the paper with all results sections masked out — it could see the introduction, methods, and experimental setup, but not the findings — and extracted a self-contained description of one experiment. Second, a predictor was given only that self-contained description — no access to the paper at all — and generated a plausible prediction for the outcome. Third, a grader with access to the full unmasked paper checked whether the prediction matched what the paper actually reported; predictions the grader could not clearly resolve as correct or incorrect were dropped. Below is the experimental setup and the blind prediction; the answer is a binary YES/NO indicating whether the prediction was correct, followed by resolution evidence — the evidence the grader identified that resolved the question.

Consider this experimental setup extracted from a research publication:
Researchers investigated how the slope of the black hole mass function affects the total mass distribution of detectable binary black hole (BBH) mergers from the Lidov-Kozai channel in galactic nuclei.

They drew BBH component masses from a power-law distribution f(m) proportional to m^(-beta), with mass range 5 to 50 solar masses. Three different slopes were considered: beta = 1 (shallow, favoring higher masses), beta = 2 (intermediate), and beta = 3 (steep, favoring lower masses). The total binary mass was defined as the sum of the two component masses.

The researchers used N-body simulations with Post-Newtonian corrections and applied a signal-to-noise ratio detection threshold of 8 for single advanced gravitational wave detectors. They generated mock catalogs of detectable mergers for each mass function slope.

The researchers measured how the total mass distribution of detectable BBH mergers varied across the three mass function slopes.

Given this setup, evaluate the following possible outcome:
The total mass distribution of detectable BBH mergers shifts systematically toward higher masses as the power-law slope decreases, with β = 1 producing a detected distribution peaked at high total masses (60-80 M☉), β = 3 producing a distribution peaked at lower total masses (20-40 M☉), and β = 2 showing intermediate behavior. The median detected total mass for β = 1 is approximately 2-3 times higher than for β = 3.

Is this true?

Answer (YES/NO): NO